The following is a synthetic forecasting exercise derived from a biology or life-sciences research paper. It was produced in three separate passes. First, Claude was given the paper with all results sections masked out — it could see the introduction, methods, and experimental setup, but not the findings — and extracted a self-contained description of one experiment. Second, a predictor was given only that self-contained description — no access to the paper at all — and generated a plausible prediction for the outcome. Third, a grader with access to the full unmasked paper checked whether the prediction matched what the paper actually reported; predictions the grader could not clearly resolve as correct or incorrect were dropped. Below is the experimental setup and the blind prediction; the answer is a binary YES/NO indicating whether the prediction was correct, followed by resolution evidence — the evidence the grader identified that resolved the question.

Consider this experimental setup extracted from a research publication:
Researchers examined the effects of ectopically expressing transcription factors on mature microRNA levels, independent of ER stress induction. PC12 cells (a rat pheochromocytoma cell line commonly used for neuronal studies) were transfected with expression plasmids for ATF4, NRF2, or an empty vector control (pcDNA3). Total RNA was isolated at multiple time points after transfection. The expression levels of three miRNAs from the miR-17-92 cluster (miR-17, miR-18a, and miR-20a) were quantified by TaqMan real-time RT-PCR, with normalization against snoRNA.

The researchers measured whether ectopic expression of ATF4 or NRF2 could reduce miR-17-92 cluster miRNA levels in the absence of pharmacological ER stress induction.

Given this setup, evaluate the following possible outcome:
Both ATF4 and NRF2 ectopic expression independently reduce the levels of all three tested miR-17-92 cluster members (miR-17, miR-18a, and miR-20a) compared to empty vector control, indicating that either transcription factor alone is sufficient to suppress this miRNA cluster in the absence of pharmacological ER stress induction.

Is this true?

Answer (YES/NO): YES